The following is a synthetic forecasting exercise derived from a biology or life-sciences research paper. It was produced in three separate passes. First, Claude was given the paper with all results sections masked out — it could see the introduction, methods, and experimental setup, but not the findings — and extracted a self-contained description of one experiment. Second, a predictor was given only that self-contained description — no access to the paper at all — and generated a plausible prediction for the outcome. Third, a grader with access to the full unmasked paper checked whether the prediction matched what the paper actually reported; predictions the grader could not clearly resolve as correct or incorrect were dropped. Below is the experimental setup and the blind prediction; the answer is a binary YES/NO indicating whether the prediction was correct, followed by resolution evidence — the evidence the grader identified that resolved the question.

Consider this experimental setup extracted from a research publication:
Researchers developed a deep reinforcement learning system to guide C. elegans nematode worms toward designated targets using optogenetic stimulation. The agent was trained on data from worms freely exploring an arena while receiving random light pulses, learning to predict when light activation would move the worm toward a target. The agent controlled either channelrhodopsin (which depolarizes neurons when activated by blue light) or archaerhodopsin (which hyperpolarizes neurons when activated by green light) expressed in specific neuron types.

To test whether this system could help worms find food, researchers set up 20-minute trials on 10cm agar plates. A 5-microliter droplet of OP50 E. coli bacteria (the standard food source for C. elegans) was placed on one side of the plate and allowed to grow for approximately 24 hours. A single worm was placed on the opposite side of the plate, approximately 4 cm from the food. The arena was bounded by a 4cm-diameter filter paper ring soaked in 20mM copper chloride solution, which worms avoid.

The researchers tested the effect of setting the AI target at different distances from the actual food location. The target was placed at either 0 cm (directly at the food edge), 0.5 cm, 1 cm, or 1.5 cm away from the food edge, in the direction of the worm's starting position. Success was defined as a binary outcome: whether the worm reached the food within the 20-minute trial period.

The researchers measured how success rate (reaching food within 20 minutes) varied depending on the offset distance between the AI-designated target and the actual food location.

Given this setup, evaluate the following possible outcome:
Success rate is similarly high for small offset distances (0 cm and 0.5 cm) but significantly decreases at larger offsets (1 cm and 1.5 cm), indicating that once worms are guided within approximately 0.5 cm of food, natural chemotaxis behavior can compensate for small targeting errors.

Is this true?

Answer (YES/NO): YES